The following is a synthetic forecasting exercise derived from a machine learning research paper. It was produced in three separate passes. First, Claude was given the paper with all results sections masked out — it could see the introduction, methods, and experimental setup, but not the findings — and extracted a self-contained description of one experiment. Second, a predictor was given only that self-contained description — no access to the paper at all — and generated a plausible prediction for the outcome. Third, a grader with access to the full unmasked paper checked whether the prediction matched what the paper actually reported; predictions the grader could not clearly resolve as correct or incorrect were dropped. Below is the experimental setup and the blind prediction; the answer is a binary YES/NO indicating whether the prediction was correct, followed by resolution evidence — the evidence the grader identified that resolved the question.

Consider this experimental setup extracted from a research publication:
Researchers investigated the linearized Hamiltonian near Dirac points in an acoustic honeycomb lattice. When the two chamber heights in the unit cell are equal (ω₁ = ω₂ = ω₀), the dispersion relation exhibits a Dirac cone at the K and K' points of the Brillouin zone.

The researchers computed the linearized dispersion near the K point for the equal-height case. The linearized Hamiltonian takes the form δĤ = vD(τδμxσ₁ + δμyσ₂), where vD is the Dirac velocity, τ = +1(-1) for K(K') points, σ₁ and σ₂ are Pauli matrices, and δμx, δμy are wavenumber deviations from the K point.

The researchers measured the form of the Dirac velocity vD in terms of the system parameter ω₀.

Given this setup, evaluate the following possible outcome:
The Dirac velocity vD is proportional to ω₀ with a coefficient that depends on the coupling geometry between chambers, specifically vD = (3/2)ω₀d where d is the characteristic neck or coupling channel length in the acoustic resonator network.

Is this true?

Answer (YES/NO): NO